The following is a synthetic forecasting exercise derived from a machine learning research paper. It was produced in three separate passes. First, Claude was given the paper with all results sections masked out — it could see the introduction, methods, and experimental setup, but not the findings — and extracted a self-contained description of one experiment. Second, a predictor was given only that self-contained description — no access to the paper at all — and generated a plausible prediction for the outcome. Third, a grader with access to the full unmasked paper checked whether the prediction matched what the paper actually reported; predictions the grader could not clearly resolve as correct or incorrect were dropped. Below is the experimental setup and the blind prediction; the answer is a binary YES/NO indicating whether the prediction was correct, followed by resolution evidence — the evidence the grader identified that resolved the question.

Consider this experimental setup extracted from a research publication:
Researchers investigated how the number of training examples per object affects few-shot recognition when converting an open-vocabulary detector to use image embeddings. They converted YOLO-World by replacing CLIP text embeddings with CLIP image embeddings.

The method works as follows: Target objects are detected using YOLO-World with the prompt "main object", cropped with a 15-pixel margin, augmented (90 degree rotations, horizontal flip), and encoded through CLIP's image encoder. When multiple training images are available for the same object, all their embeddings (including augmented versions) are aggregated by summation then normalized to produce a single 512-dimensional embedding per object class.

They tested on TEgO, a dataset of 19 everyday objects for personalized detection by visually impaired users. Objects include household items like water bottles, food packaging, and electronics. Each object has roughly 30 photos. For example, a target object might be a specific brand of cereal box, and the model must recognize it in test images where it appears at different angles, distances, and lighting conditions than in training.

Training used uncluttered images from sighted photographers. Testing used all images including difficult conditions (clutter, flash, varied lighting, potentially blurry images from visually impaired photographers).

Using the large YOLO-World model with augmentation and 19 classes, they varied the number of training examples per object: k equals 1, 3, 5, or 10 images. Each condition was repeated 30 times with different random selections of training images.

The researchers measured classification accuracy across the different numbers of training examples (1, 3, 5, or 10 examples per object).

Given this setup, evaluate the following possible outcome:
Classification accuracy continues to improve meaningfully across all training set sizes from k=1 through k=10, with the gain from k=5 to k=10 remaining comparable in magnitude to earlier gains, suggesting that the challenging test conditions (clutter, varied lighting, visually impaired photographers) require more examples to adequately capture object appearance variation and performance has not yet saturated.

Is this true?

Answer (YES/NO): NO